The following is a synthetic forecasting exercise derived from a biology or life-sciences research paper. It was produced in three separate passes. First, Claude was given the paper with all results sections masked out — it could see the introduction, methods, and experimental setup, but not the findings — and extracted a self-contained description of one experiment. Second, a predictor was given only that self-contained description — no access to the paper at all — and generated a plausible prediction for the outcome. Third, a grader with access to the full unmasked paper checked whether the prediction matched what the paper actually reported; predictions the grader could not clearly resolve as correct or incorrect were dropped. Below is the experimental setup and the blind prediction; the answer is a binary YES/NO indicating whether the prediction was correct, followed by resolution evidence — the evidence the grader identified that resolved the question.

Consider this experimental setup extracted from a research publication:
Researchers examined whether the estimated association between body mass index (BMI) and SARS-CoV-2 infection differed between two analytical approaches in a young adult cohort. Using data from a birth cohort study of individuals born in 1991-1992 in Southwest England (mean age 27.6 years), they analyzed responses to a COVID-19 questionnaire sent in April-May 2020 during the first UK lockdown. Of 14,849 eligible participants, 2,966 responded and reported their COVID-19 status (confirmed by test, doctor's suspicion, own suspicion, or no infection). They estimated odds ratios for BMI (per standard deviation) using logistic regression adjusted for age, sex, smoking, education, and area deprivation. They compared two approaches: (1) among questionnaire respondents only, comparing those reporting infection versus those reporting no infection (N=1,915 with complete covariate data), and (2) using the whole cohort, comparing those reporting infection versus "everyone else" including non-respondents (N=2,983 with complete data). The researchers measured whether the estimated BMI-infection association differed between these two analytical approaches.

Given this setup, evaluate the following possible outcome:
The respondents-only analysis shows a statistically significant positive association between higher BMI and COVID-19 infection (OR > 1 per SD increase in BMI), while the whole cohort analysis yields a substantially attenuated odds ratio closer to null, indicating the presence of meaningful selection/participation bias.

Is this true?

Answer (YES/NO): NO